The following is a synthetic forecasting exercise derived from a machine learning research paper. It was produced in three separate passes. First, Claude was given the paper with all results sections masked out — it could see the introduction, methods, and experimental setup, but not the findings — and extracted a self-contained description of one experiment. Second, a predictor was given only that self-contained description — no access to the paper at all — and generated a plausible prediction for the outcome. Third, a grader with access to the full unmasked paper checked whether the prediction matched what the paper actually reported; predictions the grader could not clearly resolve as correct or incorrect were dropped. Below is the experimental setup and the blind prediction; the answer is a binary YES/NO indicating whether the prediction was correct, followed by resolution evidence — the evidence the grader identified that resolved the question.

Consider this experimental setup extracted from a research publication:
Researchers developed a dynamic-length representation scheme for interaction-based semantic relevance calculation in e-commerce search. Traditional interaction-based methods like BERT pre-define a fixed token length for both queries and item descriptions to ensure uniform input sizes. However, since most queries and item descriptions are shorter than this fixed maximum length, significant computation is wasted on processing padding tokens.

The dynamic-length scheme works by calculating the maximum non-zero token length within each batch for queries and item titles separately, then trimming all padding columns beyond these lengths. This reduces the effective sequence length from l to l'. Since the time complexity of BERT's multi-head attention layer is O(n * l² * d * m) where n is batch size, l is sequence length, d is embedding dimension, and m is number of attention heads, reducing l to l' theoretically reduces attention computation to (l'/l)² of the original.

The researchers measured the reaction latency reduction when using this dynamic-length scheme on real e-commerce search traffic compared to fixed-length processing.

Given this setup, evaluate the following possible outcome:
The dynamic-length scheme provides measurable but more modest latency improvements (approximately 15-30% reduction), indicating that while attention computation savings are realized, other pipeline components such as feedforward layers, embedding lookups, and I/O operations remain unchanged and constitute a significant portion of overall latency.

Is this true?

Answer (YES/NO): NO